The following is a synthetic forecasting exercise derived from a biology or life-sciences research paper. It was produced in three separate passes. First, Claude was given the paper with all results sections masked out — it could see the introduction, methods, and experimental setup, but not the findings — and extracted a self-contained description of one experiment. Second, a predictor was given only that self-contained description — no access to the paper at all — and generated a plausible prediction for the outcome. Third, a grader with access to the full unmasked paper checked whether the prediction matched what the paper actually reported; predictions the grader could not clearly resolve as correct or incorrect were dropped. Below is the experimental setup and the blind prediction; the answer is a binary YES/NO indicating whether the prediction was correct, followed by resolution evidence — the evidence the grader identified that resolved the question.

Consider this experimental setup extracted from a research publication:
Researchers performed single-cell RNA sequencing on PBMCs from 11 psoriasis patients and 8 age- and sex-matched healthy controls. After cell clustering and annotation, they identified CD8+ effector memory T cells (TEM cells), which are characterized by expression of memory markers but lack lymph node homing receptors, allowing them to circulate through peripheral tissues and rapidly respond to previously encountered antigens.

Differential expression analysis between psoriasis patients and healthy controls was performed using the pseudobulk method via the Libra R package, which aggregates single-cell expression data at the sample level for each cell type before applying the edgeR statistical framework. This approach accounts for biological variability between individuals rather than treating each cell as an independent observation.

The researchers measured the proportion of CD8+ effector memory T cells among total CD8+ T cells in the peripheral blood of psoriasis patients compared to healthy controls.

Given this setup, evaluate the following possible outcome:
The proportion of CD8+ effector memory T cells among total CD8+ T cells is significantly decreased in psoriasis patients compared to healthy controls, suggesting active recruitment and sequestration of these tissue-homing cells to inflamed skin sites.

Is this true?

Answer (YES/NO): YES